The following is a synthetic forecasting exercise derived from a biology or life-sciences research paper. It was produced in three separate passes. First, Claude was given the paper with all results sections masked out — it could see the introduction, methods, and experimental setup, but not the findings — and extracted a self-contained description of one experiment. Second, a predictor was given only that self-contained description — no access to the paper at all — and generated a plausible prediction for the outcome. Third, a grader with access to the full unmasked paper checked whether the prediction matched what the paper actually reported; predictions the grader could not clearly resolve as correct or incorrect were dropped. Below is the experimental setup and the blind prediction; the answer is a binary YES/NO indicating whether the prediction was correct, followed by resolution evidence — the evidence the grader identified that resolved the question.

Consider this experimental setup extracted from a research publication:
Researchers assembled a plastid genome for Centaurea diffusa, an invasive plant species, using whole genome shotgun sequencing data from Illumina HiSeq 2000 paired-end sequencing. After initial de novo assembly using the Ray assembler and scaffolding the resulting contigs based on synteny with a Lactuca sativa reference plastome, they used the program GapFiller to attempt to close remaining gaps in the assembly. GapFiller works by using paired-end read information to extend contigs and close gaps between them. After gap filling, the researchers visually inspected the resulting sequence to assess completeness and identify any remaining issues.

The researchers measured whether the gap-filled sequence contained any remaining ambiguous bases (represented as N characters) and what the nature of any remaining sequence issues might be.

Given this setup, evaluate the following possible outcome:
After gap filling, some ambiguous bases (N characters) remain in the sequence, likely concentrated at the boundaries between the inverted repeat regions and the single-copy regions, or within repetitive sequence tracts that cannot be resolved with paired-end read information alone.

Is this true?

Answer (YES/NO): NO